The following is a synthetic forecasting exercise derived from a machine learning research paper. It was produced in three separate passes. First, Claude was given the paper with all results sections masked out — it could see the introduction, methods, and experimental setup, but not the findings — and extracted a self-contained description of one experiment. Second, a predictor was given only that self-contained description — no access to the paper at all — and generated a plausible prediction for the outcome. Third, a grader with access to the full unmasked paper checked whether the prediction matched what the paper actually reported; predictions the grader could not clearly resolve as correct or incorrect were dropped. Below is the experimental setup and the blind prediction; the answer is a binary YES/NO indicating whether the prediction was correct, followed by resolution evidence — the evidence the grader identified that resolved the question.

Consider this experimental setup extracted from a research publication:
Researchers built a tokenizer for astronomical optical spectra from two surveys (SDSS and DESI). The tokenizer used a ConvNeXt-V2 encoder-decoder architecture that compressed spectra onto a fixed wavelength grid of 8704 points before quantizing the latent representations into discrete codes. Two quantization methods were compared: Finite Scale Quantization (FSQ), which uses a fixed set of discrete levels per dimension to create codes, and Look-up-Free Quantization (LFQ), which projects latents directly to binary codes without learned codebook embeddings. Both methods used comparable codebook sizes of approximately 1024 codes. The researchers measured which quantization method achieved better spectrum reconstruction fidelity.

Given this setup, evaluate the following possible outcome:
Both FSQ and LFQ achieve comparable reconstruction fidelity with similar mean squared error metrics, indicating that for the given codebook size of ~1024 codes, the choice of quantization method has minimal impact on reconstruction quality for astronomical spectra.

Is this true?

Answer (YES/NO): NO